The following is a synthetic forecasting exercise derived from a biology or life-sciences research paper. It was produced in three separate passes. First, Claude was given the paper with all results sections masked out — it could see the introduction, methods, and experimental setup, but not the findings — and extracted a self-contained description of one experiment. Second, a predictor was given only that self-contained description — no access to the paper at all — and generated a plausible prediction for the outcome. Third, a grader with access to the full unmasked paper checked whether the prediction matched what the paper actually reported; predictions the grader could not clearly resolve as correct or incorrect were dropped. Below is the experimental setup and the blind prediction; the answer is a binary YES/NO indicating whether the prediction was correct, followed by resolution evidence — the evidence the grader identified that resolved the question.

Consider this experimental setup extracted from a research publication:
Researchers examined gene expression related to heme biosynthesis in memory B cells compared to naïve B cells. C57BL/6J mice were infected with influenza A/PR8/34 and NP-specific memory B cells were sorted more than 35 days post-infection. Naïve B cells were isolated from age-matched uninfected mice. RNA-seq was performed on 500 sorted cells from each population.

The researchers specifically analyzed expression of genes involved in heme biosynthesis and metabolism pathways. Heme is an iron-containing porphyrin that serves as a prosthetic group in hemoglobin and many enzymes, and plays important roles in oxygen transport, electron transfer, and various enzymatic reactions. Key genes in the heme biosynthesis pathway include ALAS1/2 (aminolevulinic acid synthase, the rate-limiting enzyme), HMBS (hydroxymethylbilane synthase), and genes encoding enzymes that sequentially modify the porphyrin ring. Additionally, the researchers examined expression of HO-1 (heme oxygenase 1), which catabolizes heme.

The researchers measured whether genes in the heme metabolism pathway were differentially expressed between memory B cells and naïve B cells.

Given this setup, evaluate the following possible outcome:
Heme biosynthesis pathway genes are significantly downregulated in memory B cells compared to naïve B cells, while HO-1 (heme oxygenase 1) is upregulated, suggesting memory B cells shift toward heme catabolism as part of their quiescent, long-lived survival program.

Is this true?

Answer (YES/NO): NO